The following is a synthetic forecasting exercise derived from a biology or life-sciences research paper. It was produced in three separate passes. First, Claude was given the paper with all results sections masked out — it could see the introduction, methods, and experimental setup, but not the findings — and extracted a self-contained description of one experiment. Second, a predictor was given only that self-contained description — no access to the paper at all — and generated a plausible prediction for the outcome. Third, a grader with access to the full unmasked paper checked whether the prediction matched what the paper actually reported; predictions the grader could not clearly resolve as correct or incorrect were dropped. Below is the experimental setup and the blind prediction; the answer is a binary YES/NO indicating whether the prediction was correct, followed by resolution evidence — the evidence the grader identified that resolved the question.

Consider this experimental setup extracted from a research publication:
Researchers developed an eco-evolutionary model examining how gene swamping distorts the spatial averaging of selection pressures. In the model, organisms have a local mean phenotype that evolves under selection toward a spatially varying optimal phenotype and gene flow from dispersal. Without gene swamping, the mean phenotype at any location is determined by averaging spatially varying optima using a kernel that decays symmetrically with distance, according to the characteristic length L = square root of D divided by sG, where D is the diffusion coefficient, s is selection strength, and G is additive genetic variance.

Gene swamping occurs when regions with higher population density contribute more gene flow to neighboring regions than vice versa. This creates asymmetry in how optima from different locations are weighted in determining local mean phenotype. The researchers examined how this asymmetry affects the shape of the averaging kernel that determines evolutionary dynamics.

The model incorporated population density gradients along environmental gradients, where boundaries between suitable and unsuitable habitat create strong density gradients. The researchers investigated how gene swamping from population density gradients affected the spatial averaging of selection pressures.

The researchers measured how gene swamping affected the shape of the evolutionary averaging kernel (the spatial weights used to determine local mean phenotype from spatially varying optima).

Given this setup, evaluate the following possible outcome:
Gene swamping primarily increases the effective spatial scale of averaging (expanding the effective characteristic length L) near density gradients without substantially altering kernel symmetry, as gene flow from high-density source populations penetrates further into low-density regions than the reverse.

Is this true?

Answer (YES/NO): NO